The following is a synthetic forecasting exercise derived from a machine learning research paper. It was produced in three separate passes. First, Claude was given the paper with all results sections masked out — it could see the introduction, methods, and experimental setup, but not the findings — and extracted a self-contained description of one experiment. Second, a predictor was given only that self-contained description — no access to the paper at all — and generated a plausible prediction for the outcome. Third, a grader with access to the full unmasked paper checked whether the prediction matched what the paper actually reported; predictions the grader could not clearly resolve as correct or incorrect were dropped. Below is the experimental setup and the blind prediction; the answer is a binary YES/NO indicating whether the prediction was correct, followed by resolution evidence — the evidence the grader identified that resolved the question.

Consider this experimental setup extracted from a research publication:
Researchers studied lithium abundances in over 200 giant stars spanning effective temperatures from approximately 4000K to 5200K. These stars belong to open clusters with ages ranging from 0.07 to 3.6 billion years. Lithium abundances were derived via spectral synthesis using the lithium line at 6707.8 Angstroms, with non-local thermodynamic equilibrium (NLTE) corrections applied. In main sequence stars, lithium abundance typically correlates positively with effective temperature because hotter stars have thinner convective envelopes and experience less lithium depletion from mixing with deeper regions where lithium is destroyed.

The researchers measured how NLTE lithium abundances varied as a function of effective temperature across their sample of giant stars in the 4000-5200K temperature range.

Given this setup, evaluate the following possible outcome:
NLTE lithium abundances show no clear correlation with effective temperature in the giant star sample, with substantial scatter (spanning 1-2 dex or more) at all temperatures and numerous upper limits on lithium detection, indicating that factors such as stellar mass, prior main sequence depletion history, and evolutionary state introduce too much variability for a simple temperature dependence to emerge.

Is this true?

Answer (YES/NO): YES